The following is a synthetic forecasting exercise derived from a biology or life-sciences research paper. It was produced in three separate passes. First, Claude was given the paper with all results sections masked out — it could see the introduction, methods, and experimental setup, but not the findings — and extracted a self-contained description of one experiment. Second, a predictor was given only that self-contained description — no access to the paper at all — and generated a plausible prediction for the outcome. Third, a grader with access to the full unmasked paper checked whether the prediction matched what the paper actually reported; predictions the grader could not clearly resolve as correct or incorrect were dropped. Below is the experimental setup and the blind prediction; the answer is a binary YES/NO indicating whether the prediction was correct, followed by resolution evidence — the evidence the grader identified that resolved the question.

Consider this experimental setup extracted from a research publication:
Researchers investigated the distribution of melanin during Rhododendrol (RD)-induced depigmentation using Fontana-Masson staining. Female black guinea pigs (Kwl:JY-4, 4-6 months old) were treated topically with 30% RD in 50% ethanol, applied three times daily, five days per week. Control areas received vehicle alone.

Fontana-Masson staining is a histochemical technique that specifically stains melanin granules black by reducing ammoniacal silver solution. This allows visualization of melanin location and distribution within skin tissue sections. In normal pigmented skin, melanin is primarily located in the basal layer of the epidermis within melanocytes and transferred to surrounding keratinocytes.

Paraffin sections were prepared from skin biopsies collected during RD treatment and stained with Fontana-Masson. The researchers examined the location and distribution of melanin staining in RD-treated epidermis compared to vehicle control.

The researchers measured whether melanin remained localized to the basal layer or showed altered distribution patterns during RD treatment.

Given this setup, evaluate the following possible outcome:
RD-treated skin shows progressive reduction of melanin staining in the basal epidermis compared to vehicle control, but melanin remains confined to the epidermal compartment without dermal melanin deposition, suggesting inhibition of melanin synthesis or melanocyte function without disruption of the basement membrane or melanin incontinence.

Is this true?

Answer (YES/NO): NO